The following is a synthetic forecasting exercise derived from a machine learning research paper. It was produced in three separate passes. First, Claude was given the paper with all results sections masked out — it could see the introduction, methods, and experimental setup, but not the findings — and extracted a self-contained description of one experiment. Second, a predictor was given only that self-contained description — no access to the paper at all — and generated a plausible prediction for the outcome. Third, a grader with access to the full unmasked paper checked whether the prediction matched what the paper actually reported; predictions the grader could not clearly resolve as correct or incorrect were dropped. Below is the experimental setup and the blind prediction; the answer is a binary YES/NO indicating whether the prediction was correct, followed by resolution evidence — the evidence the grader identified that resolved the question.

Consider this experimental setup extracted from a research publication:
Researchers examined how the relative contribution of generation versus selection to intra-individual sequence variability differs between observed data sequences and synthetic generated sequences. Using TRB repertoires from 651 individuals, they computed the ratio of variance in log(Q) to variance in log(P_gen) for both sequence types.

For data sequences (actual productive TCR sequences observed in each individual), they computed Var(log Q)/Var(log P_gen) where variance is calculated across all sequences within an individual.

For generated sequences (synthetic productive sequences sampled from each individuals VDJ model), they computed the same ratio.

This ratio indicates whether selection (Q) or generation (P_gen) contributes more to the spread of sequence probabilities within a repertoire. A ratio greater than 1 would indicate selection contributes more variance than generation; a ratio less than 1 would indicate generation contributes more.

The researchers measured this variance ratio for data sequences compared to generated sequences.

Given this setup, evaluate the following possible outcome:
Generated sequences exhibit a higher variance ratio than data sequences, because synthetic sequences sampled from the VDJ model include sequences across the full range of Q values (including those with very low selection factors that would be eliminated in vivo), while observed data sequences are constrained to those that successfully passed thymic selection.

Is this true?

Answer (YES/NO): YES